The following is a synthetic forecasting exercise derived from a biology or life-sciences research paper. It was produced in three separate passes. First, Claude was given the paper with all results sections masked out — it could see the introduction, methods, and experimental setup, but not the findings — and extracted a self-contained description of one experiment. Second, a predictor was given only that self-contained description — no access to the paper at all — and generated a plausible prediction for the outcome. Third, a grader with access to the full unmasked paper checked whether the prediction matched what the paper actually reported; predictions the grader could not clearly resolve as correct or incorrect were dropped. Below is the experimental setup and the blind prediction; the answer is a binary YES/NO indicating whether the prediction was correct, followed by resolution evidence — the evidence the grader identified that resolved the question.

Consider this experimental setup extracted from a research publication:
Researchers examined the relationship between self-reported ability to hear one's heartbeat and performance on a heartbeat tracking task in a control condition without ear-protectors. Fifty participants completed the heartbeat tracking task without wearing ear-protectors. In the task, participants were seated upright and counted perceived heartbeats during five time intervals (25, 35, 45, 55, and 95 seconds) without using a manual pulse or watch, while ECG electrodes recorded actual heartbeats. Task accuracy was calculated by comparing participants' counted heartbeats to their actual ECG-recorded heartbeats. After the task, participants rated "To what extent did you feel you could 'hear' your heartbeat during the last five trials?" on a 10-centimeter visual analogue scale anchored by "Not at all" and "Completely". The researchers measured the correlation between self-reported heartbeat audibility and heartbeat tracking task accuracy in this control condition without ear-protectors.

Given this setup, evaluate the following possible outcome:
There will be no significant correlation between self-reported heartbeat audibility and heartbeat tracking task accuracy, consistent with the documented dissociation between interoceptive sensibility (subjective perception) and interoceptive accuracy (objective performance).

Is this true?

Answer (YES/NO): YES